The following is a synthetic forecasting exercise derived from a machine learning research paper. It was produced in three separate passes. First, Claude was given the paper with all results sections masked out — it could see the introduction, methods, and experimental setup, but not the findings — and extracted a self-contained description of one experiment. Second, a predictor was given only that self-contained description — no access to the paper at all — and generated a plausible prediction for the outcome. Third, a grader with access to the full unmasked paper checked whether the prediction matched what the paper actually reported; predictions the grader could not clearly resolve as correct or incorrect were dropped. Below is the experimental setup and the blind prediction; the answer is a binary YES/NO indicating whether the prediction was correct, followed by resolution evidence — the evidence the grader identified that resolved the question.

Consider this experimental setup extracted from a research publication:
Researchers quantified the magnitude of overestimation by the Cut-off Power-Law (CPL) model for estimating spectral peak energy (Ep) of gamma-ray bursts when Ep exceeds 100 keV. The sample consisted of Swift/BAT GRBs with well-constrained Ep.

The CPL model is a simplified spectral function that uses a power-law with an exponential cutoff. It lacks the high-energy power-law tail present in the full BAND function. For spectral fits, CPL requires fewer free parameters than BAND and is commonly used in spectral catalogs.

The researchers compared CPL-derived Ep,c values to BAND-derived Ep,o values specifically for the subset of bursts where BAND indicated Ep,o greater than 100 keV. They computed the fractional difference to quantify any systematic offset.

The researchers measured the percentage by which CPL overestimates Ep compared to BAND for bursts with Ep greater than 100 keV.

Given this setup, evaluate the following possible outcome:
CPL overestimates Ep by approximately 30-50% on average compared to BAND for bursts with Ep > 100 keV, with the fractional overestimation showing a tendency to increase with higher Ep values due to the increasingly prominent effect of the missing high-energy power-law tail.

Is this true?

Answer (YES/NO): NO